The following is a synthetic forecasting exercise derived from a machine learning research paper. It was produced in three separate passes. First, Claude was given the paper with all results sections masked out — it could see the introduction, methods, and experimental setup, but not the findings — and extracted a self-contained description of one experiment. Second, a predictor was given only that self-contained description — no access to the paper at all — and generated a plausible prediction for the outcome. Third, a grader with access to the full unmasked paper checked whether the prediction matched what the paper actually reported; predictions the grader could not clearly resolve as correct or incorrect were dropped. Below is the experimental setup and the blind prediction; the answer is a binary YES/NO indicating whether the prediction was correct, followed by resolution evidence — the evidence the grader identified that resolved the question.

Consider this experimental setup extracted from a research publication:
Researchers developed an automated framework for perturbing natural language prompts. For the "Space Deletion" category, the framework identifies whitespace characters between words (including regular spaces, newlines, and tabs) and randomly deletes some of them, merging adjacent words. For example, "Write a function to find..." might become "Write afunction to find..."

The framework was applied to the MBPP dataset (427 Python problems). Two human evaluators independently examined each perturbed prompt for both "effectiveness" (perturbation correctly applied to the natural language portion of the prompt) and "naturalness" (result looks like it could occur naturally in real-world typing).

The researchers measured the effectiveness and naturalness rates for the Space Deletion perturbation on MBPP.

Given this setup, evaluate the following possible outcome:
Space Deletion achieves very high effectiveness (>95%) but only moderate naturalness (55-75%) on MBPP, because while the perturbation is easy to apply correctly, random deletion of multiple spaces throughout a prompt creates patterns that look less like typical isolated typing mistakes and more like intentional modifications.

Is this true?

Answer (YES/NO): NO